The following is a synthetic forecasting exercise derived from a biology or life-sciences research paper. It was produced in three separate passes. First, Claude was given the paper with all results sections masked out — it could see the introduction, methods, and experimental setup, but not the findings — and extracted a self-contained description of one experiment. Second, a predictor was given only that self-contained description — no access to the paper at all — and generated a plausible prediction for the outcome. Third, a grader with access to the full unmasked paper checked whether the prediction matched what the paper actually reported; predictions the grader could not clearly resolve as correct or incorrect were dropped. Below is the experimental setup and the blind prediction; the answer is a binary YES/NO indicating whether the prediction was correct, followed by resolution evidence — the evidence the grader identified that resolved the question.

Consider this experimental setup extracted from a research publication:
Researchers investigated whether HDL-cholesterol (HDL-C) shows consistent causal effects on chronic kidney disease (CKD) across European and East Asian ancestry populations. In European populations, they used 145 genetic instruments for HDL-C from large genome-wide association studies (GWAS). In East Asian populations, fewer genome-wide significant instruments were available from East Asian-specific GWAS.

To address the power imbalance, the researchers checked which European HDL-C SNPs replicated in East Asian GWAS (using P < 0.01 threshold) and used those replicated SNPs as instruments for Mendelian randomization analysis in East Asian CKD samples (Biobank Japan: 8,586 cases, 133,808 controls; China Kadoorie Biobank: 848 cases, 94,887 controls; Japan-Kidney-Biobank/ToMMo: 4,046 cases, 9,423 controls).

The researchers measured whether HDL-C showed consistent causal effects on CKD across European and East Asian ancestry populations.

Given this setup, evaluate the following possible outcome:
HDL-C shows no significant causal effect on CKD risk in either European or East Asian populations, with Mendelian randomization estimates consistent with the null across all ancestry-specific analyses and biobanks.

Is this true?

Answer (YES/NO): NO